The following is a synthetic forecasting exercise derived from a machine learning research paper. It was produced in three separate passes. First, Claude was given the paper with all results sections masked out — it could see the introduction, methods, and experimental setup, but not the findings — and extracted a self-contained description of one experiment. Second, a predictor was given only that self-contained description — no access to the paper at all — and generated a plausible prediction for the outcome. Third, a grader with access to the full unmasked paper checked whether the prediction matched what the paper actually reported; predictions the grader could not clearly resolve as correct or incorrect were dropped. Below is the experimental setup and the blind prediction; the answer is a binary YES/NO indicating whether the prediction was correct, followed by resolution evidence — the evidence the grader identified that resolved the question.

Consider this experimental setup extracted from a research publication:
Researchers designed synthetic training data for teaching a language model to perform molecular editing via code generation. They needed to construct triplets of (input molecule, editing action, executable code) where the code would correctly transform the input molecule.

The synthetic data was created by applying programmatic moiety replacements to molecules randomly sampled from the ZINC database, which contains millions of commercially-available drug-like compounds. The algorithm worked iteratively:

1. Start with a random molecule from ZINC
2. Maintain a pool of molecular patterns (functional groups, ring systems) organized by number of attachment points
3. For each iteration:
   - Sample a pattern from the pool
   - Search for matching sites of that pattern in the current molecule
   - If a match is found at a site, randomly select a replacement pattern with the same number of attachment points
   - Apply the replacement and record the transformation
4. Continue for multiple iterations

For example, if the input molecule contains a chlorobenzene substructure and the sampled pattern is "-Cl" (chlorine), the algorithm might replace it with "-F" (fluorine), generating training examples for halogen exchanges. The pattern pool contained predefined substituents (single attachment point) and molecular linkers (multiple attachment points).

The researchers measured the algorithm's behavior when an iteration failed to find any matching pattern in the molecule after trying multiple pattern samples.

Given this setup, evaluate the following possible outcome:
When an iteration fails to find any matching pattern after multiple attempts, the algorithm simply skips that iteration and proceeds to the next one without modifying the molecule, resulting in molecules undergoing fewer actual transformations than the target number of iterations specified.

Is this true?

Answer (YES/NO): NO